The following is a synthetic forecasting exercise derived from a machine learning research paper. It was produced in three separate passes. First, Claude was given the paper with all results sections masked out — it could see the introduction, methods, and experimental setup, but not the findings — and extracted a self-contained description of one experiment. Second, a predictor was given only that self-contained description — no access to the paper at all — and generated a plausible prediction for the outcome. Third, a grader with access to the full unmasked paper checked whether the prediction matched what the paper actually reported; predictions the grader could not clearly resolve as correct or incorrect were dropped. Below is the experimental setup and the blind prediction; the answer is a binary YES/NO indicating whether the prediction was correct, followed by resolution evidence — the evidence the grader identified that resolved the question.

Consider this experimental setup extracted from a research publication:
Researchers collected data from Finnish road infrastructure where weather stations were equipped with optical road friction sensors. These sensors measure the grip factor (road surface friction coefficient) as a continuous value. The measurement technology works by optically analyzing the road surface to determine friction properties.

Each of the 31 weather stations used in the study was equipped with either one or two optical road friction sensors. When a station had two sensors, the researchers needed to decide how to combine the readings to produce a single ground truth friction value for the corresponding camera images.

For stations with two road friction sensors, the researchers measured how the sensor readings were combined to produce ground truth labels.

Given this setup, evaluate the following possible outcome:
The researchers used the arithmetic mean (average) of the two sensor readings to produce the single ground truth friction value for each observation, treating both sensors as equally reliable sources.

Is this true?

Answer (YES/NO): YES